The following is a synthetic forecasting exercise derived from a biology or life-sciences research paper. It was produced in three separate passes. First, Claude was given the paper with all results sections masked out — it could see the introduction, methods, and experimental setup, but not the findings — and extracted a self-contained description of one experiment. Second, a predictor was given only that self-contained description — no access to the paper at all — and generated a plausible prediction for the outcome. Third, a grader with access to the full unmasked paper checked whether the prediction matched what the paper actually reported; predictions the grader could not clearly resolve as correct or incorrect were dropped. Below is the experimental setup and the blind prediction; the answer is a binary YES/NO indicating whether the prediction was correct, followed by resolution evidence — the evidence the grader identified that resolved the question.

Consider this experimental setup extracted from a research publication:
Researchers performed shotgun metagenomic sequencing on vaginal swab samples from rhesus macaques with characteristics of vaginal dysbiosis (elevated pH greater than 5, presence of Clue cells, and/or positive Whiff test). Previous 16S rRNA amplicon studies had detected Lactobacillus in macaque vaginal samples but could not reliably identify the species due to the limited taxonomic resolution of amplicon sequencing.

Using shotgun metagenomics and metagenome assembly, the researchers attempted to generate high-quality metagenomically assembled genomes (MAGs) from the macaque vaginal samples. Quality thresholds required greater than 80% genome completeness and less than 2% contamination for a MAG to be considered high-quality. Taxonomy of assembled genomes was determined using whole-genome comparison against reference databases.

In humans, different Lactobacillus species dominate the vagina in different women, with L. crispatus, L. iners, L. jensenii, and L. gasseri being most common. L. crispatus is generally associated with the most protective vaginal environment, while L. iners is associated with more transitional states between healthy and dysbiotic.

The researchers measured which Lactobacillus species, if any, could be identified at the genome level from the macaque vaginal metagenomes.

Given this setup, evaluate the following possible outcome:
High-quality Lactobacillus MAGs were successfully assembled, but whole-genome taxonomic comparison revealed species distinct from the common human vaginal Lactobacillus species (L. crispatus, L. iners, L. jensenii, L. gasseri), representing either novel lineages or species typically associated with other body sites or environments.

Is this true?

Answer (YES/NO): NO